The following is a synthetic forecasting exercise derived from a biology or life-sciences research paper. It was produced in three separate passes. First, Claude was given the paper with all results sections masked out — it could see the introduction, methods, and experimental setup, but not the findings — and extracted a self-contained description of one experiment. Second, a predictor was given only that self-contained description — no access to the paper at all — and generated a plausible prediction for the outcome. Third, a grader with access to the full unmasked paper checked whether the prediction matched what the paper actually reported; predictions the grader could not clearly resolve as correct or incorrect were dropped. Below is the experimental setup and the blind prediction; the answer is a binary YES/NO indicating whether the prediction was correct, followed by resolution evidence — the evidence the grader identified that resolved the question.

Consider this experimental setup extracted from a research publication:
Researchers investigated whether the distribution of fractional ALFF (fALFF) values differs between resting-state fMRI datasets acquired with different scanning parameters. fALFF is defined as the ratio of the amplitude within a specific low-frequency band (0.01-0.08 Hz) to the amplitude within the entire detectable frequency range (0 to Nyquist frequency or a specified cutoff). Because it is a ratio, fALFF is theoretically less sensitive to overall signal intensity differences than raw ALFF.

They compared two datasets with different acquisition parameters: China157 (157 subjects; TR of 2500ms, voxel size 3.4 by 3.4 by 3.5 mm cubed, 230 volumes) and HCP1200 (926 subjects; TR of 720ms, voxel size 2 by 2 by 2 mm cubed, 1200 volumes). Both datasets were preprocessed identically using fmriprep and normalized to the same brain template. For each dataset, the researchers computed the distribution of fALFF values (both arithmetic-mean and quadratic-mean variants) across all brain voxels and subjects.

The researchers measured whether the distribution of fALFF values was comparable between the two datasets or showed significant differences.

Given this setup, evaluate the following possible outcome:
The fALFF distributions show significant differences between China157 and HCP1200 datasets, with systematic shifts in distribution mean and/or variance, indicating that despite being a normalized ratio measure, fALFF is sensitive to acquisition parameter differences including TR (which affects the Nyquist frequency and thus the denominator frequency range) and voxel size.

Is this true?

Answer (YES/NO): YES